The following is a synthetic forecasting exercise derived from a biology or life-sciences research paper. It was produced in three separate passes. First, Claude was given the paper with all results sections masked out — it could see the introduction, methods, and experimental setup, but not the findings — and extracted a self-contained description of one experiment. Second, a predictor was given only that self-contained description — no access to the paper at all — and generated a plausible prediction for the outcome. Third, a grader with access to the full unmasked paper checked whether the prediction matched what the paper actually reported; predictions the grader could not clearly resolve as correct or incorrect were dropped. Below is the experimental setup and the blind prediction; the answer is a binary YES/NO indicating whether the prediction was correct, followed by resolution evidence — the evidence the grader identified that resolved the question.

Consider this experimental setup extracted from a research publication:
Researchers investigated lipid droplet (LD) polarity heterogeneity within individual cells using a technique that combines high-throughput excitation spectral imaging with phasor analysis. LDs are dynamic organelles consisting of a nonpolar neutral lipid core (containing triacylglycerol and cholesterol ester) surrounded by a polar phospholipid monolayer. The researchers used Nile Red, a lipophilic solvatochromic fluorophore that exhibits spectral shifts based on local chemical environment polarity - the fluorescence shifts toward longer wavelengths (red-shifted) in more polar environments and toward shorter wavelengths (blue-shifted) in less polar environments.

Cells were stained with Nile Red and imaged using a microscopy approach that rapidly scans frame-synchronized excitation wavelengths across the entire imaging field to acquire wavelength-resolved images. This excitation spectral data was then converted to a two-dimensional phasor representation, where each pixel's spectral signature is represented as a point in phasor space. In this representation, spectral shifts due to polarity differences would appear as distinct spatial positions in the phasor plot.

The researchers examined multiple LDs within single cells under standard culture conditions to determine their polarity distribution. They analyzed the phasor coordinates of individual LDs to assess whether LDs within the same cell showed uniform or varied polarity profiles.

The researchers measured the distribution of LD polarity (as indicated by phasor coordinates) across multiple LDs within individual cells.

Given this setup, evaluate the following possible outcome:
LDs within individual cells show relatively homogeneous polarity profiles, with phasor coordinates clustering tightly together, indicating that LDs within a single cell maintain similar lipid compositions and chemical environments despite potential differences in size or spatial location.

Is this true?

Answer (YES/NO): NO